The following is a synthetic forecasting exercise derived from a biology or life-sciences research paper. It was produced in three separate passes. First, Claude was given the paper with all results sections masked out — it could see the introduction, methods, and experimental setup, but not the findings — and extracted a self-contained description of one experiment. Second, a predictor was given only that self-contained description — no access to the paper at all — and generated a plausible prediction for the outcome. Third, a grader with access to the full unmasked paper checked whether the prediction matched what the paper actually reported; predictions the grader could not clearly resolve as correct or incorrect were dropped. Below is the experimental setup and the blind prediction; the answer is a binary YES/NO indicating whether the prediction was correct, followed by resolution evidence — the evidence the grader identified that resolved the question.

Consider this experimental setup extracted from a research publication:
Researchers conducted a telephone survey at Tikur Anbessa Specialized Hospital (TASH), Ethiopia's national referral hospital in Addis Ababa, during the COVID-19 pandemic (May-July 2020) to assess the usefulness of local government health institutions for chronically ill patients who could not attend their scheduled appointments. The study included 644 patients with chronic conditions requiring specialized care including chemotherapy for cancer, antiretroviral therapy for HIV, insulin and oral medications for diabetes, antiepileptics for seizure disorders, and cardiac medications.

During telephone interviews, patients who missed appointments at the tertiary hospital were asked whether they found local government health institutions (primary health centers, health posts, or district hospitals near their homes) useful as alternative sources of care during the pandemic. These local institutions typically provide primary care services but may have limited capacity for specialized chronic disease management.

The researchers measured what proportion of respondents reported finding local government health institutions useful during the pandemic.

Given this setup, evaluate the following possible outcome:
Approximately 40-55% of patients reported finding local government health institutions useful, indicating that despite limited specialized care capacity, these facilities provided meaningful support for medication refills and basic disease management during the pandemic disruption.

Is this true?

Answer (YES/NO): NO